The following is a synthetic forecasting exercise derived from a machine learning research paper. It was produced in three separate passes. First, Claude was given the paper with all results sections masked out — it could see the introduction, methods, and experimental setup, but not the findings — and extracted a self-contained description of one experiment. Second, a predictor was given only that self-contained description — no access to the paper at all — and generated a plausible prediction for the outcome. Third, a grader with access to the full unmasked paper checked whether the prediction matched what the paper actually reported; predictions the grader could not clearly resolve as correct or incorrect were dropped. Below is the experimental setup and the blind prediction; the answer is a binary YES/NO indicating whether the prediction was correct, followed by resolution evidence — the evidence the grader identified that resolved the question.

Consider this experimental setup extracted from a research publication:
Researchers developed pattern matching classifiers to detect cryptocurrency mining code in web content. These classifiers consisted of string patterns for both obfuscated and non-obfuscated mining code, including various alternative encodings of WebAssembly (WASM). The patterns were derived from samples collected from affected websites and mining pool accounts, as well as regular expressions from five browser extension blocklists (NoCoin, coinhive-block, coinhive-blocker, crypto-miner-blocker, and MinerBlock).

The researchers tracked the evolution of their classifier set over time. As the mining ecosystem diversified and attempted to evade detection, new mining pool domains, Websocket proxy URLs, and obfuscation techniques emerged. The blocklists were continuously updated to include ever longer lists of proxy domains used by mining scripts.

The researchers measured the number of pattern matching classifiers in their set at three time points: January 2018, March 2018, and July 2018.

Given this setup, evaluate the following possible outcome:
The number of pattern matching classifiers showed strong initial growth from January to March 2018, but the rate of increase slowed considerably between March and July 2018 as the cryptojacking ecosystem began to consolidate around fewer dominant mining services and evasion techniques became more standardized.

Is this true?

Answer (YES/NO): NO